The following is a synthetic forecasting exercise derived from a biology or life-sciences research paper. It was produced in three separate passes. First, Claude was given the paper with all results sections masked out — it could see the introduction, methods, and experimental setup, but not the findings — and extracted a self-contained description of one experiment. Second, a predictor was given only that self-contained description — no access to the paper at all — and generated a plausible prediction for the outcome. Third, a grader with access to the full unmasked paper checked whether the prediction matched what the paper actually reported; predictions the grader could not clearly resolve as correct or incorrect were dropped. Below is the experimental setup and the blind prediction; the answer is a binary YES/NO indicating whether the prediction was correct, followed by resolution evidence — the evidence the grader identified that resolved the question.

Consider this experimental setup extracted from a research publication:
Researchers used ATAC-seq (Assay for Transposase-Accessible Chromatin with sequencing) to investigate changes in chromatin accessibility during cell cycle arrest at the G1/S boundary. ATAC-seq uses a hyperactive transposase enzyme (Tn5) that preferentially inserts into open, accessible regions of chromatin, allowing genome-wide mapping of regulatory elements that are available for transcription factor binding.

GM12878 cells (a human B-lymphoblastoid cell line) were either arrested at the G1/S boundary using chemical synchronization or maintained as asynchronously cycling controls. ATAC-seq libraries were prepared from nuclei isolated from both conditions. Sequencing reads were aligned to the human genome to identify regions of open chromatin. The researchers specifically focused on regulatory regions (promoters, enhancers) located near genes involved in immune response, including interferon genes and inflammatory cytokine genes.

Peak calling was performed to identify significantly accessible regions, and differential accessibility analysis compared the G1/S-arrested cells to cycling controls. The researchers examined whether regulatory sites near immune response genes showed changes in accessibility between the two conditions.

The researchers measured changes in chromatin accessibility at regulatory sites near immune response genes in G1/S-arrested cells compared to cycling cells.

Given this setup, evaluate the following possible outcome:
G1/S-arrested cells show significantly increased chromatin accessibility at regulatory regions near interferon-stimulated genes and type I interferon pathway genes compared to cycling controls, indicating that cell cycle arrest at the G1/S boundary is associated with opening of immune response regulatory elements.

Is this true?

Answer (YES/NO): YES